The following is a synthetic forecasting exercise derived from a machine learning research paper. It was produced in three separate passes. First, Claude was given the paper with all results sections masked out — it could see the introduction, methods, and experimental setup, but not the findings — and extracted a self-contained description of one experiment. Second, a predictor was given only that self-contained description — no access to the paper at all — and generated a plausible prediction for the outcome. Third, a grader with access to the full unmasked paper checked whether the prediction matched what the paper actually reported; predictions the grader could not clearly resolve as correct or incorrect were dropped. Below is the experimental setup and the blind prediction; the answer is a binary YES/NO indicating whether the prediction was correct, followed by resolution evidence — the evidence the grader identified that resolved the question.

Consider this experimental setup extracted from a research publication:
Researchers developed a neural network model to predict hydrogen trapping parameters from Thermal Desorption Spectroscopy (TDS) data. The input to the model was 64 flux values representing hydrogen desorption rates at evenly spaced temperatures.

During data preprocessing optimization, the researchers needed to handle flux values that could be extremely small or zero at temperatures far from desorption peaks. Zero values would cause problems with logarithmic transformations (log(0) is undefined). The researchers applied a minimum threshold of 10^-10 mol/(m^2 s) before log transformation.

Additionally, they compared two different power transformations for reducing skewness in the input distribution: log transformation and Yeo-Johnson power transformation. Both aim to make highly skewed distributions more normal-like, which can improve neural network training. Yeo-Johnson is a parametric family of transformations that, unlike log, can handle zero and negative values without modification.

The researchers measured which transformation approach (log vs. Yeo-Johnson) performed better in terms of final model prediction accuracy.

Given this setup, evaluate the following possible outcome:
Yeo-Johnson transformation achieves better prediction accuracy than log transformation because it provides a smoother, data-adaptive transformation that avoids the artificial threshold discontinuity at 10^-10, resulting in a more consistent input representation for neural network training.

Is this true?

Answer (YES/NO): NO